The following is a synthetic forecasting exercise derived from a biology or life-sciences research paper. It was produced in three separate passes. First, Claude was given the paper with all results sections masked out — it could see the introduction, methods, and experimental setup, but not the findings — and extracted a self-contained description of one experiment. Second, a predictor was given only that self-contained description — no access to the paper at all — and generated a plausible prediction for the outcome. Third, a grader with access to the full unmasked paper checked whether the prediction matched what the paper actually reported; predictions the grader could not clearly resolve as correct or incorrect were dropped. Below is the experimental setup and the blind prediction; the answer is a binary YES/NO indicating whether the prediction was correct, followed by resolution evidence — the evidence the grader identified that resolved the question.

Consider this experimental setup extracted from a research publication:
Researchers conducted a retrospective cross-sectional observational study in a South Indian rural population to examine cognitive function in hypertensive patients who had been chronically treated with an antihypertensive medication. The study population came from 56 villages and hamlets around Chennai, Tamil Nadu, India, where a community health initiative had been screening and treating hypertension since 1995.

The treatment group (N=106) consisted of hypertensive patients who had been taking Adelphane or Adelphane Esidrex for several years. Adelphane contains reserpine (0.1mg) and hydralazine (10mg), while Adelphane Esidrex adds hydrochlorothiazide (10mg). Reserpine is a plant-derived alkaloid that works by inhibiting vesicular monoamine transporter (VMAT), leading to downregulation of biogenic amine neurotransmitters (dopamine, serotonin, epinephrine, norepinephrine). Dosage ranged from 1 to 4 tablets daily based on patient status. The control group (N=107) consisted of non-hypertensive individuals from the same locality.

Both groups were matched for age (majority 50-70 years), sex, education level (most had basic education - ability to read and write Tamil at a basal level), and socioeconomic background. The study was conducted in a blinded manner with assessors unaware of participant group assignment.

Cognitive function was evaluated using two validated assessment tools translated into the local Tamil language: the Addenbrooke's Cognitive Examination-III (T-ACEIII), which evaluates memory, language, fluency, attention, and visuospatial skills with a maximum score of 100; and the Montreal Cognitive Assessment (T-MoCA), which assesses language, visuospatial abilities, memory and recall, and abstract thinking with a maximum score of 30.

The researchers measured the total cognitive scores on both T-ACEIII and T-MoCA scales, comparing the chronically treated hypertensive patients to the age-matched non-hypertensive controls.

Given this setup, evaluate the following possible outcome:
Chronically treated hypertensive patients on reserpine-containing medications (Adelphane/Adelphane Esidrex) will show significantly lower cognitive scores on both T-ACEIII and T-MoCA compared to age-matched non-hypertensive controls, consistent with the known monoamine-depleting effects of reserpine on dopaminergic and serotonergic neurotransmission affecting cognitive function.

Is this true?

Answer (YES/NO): NO